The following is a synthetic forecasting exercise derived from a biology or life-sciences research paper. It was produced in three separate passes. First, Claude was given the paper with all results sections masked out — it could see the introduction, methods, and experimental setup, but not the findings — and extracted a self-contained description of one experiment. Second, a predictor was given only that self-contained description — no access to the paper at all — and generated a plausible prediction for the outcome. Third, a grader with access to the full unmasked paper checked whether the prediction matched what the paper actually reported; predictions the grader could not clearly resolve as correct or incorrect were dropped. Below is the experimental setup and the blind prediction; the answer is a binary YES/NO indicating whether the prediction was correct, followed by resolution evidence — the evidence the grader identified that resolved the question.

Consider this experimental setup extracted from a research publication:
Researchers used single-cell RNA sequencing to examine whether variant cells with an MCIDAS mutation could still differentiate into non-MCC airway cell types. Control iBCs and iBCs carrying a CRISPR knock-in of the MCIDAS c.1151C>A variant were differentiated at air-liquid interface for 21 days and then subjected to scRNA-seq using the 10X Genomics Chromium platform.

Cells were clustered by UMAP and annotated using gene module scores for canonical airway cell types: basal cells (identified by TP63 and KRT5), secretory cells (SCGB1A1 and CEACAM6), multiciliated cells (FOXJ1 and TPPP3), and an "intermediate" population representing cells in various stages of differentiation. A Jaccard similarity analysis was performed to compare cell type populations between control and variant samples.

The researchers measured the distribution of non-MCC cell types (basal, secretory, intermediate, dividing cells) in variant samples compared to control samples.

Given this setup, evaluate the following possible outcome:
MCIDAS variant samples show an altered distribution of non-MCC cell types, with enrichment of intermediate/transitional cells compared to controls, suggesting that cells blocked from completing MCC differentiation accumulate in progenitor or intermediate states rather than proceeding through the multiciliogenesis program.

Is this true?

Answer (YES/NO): NO